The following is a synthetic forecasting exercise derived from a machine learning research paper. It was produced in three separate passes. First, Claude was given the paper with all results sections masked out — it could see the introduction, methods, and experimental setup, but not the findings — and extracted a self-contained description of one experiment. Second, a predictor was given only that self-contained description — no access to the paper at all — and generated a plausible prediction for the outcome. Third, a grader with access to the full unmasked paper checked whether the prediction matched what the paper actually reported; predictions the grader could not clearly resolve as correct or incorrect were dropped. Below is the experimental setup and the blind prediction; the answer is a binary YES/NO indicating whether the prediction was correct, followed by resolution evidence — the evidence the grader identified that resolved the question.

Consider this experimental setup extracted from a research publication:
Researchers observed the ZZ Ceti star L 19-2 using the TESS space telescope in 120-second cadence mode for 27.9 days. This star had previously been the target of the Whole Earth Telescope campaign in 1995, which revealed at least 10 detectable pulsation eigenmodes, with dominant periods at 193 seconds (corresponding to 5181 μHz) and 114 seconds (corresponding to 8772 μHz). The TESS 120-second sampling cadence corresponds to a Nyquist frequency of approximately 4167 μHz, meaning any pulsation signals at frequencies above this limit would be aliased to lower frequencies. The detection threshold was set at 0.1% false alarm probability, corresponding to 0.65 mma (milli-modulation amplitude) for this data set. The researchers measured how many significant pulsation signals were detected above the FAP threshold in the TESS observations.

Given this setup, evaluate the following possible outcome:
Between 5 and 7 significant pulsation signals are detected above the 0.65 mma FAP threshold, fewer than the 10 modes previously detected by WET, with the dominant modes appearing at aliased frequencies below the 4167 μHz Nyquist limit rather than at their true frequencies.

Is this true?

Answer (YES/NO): NO